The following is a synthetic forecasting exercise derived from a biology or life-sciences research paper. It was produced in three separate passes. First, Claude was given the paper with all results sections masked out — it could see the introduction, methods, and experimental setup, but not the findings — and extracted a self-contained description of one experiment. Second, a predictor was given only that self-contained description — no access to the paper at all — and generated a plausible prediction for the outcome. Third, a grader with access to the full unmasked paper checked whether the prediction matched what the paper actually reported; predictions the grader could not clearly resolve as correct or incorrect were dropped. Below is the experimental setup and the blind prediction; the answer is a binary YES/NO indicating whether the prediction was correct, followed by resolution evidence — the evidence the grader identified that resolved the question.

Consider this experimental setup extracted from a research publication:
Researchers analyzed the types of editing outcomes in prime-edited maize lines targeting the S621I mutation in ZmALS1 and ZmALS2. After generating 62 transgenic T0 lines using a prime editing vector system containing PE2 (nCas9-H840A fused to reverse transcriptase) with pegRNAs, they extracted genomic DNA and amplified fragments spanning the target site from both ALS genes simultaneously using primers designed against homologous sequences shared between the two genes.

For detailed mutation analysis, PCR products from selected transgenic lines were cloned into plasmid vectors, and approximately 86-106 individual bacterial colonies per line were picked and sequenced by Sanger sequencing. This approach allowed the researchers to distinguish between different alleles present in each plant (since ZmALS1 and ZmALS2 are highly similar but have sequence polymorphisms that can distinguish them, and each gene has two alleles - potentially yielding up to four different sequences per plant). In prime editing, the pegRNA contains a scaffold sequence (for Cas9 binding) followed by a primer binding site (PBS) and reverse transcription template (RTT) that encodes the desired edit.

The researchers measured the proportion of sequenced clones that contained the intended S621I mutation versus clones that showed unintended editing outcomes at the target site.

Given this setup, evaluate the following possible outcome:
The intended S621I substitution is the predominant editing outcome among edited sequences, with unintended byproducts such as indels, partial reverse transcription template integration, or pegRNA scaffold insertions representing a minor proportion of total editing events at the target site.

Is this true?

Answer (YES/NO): NO